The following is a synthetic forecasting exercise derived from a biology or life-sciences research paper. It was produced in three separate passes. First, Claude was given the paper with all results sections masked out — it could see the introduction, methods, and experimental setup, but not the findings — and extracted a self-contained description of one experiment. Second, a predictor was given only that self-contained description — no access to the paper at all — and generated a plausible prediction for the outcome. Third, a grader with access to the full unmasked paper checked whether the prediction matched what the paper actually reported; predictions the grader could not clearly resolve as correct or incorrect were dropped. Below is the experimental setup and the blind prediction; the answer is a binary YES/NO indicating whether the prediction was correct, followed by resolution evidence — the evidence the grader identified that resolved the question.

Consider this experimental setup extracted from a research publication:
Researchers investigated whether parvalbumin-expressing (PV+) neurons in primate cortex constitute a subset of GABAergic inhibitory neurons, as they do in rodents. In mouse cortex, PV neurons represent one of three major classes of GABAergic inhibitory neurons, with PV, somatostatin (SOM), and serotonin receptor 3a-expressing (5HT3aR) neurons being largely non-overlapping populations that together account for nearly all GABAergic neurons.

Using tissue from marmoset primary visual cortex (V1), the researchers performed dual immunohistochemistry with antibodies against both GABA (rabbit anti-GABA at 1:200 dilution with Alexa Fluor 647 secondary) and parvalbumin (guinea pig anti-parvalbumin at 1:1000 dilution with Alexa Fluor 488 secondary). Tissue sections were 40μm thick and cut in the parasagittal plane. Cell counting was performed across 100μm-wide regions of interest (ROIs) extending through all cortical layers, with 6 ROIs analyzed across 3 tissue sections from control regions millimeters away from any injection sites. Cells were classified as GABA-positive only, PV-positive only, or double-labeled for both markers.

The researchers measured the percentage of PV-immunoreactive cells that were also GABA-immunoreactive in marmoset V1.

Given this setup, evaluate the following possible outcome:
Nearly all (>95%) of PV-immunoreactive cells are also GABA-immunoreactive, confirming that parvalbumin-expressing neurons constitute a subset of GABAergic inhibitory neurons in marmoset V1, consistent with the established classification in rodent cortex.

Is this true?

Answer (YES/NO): NO